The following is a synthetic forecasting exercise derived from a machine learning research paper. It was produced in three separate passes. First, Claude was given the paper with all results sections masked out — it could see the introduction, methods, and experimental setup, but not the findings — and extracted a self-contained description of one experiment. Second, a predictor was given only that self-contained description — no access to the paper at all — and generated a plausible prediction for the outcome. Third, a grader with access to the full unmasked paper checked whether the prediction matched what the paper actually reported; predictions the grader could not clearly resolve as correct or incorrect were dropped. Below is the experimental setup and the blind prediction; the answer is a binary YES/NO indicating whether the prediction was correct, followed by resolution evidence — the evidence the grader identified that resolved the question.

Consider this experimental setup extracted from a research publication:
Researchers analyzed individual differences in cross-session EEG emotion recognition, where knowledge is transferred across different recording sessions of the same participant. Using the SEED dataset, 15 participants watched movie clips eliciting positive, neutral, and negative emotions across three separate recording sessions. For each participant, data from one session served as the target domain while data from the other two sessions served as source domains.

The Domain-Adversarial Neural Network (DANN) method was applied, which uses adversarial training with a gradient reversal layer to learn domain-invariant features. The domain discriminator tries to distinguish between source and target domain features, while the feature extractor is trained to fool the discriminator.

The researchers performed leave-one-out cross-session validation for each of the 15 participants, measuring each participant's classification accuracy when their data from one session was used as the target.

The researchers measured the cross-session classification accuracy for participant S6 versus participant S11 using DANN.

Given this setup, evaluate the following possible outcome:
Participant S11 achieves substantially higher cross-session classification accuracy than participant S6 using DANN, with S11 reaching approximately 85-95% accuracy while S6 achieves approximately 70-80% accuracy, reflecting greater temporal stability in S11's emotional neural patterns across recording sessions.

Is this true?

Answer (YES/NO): NO